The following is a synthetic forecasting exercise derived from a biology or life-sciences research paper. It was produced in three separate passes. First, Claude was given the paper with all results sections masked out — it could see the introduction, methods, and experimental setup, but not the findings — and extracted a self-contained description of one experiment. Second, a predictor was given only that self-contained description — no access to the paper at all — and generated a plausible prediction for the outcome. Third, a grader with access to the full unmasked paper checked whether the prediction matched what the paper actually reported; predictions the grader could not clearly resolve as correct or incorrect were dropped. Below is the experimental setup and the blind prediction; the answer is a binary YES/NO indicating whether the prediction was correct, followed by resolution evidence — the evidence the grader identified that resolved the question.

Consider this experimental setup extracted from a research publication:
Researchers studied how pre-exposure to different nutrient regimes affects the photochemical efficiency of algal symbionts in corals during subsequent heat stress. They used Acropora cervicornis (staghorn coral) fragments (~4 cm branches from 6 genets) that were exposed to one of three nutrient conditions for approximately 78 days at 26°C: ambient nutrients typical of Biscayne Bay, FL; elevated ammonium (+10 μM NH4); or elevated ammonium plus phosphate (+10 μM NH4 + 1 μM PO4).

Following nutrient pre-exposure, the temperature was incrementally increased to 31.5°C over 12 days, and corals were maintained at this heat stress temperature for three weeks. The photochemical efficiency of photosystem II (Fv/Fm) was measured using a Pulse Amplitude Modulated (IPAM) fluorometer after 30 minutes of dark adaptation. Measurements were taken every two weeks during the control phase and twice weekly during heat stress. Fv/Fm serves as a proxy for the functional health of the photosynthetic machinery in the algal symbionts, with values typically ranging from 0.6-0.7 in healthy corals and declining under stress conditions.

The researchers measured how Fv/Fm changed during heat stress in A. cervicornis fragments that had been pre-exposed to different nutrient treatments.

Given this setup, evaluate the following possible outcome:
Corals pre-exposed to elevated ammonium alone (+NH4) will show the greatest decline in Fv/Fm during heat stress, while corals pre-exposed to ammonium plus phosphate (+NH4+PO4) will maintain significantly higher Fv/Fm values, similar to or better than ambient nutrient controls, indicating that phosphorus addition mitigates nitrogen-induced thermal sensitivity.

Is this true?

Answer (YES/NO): NO